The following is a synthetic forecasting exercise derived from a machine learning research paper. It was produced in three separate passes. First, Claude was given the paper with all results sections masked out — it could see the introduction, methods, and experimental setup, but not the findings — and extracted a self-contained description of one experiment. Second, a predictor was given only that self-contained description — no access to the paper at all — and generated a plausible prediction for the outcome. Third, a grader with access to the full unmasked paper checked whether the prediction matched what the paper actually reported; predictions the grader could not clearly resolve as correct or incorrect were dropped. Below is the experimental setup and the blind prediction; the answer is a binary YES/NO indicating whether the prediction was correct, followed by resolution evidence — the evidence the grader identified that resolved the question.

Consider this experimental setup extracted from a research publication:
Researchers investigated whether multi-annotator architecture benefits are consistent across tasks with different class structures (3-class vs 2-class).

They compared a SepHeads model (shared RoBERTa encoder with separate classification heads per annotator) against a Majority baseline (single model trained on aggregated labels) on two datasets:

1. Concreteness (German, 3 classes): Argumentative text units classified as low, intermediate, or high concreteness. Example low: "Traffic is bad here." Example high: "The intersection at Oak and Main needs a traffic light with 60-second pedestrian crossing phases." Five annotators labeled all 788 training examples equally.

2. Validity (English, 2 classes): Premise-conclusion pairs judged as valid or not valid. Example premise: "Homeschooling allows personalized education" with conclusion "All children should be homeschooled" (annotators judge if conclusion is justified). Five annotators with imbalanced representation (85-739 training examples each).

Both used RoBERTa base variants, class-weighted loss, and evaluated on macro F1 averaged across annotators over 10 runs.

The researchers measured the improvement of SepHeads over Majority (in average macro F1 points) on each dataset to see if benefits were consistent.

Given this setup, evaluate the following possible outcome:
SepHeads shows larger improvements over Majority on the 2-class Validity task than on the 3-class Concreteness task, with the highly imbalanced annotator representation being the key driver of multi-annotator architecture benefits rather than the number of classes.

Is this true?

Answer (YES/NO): NO